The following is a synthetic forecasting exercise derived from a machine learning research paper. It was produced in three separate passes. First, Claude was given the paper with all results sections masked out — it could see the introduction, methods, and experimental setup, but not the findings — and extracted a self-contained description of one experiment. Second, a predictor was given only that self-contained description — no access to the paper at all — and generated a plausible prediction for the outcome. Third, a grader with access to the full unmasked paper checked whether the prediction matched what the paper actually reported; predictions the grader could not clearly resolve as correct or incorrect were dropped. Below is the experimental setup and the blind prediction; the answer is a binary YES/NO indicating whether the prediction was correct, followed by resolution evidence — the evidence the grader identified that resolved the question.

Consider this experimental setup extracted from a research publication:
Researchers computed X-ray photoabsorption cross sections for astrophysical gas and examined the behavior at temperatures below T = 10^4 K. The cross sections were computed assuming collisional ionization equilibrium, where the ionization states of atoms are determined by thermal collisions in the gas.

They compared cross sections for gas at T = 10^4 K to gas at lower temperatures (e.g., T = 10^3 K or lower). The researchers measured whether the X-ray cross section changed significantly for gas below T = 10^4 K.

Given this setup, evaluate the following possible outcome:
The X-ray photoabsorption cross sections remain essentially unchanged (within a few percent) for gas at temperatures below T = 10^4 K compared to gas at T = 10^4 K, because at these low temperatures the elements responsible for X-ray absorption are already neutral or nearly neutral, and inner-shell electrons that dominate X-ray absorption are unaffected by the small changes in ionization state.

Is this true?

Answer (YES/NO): YES